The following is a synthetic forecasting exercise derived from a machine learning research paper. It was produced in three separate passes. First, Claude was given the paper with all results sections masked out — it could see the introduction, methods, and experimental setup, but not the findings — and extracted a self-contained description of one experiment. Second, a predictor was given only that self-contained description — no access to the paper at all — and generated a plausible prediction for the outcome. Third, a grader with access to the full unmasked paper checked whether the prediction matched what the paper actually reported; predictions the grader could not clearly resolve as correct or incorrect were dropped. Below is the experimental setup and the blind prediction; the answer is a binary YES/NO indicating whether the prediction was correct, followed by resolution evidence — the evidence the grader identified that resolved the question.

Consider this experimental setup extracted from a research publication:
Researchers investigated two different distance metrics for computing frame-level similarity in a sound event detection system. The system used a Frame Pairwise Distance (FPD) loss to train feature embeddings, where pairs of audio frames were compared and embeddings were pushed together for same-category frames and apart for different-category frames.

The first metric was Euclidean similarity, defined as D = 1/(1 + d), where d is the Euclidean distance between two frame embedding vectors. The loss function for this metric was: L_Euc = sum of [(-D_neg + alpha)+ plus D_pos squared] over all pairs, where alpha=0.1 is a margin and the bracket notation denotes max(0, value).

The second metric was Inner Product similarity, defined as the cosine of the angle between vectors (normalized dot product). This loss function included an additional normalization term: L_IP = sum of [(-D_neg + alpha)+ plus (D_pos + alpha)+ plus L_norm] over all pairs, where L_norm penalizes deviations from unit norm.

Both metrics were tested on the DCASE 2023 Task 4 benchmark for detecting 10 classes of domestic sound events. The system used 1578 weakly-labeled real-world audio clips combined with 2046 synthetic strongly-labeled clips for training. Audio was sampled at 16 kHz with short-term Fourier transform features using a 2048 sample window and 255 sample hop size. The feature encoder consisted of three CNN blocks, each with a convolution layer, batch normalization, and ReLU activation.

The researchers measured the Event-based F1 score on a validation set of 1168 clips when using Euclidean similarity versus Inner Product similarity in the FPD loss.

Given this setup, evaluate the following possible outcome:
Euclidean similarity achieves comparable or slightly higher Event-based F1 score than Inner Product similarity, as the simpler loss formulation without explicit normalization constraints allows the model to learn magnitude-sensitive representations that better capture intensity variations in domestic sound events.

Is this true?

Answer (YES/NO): NO